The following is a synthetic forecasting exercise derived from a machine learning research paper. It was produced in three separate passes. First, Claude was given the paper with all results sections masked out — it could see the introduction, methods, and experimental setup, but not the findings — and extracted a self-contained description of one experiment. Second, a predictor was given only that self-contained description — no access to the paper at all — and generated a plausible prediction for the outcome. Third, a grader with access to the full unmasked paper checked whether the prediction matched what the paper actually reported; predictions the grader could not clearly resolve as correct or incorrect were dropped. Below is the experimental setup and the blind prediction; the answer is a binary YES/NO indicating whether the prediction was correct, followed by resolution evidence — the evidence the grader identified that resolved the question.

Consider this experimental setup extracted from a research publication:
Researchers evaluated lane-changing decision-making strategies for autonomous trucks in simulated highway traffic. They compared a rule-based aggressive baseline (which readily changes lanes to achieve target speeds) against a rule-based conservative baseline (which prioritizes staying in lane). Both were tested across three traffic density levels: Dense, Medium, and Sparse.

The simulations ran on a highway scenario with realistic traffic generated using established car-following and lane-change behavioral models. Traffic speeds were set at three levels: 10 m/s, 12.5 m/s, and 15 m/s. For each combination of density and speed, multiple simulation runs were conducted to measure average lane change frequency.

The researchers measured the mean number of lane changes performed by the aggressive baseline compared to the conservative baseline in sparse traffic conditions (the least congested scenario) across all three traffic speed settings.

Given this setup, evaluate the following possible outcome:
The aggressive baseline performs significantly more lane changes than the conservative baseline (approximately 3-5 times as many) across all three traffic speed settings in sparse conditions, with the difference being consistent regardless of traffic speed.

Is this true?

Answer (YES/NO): NO